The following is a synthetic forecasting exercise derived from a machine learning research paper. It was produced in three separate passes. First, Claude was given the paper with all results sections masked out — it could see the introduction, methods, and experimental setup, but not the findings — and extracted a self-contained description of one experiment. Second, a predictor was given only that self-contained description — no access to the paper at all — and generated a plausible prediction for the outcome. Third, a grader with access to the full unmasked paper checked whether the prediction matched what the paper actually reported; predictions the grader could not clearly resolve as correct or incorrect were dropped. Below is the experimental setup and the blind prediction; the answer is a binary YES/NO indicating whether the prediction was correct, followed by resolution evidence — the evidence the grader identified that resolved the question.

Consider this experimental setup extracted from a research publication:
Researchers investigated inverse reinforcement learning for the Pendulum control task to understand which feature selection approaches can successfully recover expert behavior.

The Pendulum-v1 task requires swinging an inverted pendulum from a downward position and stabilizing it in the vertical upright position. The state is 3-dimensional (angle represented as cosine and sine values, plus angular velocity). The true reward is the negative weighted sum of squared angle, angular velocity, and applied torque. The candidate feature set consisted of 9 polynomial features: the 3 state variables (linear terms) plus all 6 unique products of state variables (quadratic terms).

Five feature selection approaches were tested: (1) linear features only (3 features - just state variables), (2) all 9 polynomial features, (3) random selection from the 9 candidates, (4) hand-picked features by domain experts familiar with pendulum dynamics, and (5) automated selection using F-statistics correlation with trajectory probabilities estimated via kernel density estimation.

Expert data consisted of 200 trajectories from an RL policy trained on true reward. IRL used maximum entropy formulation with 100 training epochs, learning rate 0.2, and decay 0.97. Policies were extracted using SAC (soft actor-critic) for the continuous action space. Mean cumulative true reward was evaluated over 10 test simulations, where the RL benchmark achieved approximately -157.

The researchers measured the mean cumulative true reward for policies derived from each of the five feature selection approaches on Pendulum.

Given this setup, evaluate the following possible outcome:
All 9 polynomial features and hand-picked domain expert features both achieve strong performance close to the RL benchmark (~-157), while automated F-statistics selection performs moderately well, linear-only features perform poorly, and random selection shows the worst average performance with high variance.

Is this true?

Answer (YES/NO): NO